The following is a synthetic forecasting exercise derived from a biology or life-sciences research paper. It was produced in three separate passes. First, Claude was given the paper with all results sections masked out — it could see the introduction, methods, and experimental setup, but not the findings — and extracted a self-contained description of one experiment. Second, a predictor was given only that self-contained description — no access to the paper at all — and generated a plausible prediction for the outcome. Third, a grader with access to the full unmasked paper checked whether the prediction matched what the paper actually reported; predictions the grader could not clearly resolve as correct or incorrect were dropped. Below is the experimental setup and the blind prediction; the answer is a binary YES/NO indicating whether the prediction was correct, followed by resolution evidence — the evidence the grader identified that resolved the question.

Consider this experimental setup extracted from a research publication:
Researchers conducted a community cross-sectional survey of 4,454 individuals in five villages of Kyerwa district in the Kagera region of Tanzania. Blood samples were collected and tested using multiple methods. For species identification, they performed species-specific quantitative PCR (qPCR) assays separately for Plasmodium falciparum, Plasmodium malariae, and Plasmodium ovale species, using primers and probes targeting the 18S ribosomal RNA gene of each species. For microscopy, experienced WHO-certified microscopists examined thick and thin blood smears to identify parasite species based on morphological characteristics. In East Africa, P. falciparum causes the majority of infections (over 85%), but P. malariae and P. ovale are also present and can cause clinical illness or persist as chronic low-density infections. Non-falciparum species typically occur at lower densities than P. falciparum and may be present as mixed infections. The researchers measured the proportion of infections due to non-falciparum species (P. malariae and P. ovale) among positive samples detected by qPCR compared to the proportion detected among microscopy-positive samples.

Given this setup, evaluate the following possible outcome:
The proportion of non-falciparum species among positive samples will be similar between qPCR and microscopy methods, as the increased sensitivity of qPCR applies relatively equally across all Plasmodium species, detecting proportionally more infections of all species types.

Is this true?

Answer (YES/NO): YES